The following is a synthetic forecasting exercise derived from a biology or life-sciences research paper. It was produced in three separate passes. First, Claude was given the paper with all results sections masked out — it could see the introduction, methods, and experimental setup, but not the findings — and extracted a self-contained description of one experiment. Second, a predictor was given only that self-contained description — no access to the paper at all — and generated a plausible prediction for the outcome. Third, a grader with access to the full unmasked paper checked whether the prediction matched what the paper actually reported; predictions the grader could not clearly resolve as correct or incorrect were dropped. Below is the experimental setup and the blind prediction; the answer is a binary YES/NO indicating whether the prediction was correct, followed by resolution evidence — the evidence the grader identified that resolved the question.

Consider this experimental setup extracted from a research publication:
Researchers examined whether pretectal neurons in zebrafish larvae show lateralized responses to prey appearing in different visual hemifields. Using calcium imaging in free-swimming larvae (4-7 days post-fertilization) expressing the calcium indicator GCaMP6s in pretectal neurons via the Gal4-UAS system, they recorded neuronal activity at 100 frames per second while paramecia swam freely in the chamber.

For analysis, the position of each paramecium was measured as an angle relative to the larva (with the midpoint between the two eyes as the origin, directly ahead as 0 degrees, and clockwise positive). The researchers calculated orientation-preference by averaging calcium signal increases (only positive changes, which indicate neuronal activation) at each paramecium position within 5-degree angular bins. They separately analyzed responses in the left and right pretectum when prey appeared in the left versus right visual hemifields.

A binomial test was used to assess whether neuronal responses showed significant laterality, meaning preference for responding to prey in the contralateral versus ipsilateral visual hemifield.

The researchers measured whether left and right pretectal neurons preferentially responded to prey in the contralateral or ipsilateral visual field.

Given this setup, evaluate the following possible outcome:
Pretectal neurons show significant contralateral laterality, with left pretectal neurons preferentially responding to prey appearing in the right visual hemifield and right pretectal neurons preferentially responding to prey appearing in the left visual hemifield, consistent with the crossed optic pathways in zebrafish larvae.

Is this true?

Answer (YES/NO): YES